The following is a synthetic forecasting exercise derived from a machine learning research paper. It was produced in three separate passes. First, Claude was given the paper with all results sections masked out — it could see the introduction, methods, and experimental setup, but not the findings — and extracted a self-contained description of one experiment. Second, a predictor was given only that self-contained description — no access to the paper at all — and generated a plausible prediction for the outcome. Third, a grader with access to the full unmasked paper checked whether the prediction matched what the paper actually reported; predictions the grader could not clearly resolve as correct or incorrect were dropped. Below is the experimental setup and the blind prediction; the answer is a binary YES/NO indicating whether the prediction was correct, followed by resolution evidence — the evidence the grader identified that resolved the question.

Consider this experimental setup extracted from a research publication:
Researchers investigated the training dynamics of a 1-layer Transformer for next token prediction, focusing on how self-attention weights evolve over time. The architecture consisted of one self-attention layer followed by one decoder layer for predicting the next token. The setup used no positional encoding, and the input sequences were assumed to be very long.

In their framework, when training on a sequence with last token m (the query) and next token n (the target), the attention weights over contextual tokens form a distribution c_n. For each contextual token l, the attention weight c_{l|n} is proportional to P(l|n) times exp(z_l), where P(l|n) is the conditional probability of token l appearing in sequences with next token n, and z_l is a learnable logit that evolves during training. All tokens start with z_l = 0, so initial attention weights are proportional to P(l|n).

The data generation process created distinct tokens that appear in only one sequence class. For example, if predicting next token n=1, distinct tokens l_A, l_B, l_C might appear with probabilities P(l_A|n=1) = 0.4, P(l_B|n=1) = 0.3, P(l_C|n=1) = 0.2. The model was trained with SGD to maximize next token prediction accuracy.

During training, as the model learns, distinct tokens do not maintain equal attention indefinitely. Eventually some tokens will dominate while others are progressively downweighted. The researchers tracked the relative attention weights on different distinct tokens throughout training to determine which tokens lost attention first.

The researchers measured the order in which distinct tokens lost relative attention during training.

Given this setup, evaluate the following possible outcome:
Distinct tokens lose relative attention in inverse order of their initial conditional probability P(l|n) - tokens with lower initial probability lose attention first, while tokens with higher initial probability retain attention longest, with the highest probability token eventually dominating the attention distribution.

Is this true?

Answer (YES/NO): YES